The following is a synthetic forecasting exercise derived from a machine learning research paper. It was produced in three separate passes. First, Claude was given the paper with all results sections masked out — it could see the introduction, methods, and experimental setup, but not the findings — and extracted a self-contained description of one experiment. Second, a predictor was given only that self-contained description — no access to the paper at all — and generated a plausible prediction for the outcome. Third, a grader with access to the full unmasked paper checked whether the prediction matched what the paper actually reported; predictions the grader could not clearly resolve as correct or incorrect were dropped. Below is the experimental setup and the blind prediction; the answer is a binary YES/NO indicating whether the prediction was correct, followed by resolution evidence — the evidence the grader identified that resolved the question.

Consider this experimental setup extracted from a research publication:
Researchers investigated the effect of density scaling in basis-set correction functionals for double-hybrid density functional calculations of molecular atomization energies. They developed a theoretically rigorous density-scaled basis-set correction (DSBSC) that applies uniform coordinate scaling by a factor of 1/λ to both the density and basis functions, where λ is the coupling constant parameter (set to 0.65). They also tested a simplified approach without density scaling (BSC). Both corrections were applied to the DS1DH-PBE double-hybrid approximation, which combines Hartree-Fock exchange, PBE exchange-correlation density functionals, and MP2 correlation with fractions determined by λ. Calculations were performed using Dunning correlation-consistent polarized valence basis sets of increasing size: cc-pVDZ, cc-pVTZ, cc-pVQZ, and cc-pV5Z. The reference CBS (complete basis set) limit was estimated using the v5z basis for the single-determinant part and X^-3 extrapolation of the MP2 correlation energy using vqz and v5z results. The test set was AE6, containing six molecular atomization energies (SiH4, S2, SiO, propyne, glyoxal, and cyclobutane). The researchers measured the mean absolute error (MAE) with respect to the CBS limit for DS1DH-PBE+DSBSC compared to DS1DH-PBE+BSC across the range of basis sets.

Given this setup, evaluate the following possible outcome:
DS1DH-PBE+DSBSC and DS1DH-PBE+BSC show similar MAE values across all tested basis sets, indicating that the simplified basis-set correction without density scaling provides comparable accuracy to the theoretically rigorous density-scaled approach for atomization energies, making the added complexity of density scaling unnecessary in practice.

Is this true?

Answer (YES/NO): NO